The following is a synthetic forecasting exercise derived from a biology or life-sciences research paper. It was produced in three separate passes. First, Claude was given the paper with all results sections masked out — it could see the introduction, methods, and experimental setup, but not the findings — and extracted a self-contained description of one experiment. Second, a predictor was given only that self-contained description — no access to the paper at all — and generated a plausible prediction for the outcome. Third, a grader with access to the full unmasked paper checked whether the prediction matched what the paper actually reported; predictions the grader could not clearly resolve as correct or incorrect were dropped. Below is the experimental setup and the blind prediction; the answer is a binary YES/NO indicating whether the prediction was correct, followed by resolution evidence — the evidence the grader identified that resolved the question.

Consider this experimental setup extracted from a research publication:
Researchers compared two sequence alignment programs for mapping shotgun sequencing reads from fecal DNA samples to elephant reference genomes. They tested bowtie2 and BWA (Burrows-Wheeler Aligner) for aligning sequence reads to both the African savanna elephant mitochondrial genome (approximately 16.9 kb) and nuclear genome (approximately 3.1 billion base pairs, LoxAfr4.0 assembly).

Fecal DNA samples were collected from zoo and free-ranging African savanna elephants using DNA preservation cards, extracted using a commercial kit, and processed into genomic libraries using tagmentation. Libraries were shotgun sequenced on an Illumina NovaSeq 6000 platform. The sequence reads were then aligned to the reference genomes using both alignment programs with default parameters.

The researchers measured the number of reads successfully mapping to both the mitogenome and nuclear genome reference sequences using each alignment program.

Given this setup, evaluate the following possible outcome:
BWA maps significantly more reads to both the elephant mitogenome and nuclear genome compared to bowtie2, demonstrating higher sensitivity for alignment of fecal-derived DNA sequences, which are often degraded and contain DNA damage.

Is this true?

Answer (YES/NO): NO